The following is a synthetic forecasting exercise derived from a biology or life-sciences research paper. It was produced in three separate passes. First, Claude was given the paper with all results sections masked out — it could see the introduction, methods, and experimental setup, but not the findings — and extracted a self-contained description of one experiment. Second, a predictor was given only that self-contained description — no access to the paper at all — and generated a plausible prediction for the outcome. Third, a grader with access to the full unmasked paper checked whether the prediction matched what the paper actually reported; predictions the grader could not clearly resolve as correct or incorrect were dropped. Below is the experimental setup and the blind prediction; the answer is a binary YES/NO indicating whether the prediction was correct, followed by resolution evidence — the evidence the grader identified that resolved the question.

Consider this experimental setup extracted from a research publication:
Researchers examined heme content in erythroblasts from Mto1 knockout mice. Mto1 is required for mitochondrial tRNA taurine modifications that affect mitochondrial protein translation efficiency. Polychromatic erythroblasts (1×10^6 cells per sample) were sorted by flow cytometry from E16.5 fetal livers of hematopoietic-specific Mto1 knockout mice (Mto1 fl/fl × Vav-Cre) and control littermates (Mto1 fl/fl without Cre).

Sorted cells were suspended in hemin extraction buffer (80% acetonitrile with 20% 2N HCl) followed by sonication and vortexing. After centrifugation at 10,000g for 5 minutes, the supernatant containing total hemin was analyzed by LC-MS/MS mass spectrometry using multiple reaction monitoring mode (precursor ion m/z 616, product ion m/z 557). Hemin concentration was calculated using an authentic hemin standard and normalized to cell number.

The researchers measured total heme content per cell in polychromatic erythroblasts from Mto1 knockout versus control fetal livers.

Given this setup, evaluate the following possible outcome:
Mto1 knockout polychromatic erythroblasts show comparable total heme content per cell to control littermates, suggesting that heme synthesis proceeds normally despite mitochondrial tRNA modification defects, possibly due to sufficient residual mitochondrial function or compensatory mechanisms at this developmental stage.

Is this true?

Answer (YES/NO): NO